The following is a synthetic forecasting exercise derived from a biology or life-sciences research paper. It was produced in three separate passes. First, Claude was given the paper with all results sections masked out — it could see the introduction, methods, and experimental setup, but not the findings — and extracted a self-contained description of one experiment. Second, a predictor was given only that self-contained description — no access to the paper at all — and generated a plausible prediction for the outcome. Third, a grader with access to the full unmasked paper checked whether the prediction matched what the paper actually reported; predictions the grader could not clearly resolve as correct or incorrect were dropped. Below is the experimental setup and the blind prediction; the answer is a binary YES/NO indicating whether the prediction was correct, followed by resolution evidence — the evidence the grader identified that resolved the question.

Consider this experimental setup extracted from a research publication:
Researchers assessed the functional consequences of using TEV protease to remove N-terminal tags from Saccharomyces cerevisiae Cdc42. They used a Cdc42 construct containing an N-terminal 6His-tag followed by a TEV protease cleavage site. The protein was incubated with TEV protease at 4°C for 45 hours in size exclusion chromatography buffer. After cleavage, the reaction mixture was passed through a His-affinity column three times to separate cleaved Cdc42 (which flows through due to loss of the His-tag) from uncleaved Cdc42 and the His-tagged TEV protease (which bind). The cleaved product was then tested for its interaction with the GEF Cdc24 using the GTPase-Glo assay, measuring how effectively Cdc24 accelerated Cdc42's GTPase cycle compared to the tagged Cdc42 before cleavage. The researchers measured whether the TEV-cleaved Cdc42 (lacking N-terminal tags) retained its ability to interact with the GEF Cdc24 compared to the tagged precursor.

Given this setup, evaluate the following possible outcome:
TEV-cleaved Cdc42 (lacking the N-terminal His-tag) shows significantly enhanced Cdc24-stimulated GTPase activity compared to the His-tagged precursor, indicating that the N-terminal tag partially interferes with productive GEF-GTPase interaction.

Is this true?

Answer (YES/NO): NO